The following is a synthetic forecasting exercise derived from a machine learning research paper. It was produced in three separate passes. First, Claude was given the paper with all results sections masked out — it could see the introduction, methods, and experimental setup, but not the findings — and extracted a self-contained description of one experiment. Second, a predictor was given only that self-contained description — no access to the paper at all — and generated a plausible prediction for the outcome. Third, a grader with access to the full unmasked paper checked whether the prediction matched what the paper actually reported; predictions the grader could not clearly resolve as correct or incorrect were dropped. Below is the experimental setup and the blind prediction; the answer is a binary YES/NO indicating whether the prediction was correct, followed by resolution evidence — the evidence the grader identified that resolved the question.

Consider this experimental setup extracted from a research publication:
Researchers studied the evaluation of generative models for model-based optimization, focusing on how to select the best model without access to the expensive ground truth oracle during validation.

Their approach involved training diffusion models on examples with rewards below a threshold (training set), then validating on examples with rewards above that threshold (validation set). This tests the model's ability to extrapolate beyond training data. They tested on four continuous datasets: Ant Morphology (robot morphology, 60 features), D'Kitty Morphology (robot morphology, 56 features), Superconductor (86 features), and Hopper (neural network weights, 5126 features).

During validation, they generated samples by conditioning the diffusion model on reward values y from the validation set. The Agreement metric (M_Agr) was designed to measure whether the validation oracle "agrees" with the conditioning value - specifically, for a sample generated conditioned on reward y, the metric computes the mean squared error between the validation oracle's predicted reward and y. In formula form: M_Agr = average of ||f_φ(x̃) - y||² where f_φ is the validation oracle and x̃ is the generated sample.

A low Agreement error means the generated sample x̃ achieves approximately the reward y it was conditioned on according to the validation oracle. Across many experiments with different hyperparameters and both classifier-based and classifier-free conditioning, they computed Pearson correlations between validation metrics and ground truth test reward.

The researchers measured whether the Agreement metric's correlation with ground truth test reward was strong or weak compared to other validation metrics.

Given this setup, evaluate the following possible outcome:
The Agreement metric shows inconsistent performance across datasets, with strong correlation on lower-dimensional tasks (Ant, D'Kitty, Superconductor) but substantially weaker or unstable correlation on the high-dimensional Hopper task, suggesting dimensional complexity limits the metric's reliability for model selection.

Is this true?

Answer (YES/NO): NO